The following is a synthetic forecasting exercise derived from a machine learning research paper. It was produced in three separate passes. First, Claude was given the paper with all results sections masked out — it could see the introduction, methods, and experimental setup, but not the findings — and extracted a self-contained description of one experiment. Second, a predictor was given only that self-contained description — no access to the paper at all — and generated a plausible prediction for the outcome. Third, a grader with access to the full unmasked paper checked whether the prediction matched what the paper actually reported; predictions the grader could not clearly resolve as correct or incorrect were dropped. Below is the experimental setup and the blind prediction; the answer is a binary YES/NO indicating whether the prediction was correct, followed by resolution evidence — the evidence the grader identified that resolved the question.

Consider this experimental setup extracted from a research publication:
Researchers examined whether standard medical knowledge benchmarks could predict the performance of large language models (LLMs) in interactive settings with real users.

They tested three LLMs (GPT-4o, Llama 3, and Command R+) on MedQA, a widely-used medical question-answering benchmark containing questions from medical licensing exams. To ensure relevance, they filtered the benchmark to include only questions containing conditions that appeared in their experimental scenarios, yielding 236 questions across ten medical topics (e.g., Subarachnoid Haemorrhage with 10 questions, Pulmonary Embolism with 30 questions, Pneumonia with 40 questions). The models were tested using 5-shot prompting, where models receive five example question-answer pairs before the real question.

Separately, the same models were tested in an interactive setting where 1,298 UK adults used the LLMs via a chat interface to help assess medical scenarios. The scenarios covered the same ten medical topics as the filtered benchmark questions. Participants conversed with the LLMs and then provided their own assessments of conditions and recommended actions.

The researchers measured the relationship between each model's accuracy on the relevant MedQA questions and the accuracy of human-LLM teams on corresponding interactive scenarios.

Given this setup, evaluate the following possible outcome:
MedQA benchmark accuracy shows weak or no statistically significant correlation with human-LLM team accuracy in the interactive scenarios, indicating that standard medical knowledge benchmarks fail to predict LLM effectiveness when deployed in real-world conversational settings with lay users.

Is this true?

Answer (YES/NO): YES